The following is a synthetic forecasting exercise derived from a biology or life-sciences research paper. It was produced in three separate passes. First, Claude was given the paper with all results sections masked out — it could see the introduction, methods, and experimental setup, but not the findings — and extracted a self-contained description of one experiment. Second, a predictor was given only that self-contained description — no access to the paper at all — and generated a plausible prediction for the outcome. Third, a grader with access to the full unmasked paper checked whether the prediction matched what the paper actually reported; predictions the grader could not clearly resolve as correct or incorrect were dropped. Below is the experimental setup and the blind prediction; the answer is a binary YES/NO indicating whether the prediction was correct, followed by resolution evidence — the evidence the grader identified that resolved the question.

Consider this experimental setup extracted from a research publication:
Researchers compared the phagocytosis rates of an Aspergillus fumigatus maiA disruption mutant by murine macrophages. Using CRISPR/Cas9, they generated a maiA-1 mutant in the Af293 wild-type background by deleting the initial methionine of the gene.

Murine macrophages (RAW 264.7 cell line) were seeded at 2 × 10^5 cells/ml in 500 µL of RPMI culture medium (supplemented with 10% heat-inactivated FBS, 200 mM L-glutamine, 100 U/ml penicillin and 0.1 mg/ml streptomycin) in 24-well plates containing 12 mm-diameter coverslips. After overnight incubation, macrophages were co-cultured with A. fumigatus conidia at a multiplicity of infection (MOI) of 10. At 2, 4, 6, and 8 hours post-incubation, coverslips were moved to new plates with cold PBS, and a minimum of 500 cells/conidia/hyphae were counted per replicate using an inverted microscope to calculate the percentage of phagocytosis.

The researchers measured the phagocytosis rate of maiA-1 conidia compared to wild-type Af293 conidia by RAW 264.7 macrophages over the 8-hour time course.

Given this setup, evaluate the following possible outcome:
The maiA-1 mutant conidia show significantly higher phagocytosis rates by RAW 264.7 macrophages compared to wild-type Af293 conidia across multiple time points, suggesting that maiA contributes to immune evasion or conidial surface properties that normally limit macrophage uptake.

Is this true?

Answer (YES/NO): NO